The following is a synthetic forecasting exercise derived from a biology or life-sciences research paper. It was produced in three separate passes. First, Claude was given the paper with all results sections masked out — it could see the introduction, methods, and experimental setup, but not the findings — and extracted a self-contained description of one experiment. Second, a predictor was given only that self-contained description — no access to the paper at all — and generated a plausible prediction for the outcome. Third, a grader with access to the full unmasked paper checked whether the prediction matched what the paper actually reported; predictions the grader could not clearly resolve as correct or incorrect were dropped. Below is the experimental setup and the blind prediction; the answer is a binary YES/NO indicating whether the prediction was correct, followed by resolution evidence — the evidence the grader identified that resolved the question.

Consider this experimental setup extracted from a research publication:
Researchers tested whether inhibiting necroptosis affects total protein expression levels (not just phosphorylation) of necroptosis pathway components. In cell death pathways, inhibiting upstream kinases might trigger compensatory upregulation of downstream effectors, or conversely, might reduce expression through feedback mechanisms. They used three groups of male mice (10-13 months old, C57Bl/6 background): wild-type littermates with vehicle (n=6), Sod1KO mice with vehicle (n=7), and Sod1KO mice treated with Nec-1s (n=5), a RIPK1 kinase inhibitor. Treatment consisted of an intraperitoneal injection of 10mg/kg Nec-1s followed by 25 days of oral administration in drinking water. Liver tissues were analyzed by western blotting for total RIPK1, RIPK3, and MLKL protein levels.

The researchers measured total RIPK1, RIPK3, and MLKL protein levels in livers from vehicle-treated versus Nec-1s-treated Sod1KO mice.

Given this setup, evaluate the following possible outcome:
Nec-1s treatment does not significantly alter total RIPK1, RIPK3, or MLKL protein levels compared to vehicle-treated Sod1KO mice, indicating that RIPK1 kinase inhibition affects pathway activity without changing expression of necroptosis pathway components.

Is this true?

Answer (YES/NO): NO